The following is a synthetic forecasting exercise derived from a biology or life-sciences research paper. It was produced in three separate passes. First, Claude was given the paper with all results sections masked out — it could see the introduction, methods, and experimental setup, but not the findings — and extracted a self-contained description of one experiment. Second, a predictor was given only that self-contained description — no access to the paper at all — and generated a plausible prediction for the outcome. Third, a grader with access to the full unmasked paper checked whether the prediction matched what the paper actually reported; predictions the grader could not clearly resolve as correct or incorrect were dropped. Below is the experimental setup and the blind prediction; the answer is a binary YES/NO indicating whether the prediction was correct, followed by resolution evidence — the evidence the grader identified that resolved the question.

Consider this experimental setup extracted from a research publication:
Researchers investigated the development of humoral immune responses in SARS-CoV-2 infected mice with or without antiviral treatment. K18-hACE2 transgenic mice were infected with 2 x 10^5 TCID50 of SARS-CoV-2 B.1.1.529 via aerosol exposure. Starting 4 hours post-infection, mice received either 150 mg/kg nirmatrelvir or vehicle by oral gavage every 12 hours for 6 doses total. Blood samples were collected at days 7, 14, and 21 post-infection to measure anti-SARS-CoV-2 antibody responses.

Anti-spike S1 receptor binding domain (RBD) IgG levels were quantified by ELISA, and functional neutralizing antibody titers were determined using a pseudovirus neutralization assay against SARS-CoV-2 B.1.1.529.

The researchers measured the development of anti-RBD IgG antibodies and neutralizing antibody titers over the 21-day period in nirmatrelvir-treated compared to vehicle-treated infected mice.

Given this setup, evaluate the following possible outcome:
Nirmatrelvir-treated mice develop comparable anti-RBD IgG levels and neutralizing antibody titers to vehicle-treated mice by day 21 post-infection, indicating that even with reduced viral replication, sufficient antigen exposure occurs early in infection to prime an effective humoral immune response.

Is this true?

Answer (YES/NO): NO